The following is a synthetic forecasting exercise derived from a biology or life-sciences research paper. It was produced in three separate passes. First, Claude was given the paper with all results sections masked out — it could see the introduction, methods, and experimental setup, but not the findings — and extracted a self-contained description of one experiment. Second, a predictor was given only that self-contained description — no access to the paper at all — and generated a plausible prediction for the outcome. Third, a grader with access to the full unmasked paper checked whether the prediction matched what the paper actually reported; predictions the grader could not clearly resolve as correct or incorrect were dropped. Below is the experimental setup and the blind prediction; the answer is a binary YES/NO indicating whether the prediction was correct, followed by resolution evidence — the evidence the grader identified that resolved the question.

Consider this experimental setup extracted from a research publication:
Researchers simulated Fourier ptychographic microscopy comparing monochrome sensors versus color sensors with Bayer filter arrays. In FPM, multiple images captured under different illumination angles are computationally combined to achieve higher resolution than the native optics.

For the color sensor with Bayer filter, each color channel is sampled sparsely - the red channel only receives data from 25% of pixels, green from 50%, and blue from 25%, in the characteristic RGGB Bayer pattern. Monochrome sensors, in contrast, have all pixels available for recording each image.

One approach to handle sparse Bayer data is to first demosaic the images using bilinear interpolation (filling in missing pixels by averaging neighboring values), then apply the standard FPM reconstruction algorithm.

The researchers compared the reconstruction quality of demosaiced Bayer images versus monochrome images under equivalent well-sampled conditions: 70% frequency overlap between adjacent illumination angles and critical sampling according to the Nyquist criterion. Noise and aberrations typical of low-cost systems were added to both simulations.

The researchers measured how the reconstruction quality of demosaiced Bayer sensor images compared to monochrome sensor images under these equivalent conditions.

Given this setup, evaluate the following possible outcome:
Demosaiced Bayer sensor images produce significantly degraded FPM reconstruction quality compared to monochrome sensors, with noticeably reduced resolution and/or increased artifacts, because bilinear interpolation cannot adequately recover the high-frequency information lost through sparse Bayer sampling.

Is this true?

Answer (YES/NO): YES